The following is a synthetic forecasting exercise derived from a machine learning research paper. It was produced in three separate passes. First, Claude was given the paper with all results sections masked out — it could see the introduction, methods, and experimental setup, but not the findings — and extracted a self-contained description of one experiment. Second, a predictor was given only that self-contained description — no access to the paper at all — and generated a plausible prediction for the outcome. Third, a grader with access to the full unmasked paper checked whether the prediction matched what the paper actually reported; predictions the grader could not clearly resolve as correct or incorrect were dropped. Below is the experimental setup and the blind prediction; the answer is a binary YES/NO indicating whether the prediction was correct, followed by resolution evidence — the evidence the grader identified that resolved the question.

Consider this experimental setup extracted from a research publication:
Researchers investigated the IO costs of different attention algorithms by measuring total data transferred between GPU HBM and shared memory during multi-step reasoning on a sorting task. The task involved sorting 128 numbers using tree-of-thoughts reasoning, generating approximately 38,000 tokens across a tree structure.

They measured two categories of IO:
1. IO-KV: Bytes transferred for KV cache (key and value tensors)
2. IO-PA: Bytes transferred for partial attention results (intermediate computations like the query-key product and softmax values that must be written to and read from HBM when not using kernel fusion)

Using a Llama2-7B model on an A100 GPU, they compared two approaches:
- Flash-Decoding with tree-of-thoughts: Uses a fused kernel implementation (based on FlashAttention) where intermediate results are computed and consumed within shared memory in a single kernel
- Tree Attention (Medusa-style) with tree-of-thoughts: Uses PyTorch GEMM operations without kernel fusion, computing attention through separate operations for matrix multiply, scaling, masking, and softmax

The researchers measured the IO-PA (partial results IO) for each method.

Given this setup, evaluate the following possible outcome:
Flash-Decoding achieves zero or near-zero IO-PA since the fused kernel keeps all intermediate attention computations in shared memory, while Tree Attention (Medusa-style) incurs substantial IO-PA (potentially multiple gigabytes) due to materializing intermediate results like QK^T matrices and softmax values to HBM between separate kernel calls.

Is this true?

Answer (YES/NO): YES